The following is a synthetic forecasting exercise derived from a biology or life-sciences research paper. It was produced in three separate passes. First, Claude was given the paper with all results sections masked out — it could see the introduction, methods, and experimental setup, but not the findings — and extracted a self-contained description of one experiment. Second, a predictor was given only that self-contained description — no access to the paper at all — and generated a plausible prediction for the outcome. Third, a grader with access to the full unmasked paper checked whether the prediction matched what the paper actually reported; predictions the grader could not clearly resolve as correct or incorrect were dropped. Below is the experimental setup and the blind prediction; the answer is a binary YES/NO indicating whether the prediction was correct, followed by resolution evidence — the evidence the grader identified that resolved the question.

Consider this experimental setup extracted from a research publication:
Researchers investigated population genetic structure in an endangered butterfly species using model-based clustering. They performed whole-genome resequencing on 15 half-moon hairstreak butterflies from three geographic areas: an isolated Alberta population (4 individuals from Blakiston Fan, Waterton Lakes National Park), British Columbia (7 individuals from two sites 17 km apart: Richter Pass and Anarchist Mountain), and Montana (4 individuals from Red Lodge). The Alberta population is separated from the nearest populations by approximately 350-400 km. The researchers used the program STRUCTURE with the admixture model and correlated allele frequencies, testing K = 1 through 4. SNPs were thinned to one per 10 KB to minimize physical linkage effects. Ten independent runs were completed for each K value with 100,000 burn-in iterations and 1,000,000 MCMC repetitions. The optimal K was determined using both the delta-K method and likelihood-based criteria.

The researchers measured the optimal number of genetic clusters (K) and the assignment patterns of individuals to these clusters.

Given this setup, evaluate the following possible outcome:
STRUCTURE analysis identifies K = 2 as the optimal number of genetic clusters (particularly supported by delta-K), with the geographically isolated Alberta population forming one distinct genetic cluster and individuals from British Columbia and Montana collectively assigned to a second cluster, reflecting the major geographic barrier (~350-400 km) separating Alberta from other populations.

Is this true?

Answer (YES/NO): NO